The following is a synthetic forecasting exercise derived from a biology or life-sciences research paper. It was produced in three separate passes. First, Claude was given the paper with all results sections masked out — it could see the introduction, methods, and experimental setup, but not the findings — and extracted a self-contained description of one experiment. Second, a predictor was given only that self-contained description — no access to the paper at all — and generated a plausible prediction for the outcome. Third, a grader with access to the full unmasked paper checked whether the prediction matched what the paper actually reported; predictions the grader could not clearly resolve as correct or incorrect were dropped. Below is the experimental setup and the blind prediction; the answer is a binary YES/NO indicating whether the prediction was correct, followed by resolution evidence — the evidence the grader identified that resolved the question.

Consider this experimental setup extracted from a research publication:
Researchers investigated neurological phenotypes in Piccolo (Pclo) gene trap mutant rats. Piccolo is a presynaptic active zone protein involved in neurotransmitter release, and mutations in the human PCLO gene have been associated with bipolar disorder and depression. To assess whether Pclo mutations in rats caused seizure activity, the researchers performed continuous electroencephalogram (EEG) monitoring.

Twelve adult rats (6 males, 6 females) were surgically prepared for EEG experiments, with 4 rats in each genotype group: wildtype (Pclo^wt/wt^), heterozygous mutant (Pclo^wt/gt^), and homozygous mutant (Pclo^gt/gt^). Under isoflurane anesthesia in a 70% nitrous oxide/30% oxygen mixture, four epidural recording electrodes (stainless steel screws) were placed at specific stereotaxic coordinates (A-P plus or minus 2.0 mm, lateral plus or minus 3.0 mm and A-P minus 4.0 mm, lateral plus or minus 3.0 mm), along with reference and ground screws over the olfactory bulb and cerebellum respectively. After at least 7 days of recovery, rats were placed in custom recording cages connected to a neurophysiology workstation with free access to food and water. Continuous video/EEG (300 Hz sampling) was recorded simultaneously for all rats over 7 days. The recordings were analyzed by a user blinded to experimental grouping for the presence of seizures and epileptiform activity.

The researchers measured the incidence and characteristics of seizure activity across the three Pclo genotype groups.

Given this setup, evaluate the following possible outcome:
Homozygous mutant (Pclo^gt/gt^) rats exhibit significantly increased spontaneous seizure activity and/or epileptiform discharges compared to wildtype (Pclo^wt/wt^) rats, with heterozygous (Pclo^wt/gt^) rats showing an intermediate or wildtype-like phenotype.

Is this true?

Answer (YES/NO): NO